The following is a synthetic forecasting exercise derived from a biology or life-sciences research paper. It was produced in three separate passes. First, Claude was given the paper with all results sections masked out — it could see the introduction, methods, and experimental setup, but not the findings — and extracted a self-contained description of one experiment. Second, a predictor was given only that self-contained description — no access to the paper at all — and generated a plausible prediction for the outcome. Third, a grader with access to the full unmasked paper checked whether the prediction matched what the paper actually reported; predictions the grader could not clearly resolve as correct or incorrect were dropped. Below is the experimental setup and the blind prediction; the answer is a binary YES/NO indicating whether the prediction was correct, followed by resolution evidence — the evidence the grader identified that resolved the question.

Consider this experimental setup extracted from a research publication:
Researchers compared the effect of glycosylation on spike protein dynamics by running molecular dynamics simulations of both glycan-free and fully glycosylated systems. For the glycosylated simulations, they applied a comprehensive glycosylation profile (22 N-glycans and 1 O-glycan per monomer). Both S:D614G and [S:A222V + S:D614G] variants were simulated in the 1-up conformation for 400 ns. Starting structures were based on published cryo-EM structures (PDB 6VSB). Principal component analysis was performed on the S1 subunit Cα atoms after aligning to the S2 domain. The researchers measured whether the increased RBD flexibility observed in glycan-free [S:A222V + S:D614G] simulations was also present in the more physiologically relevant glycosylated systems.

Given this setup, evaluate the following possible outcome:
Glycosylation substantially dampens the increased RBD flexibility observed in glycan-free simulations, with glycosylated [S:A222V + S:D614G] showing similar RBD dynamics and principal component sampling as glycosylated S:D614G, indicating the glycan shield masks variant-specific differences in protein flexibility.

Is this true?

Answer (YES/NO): NO